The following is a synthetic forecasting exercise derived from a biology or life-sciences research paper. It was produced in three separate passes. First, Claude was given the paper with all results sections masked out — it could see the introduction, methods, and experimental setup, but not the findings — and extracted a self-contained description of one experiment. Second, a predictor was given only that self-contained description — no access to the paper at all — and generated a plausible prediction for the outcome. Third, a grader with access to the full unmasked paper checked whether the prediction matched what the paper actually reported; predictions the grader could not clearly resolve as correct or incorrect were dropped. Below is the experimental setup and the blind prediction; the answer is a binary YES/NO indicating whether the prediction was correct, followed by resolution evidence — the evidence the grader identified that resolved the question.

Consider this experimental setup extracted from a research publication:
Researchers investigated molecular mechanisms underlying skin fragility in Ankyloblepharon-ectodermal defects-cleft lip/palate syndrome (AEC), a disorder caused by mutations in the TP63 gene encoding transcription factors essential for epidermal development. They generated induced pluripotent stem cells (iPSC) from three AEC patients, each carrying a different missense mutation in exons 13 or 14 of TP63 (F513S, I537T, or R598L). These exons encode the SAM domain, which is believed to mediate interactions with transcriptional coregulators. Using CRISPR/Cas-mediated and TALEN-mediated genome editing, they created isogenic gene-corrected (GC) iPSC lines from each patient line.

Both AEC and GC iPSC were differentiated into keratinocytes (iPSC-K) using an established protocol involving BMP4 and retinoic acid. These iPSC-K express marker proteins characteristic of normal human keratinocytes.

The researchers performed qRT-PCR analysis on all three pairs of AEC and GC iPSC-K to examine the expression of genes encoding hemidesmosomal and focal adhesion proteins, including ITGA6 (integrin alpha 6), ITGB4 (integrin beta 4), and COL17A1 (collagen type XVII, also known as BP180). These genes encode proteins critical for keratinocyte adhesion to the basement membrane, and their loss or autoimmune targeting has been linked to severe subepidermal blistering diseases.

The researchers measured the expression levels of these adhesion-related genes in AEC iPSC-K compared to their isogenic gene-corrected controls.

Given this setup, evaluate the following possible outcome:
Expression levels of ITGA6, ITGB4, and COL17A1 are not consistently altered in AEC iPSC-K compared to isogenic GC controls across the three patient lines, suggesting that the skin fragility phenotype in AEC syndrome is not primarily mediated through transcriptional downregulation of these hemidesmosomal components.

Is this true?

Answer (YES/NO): NO